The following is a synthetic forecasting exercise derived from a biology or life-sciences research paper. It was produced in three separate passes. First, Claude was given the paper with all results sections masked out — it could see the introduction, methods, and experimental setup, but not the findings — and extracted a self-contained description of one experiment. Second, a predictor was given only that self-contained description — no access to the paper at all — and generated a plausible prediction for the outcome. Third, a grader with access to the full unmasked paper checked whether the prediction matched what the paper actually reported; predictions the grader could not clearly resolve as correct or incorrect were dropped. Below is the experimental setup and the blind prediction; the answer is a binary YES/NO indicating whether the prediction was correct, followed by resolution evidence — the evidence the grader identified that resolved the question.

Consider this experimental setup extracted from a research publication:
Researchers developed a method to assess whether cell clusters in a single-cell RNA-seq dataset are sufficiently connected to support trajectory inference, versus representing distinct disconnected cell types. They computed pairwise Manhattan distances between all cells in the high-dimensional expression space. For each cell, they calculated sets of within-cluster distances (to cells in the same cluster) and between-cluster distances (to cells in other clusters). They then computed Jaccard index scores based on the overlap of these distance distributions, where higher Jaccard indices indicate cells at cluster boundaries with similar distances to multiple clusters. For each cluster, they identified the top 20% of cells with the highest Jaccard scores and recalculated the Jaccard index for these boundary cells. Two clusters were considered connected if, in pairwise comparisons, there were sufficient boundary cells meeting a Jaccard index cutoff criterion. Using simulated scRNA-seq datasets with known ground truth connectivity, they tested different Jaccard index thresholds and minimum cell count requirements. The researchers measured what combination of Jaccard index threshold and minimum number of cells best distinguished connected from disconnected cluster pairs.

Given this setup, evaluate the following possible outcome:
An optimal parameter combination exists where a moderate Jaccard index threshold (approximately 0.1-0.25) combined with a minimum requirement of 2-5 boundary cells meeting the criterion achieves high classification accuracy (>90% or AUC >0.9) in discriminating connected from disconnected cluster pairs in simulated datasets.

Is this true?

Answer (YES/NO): NO